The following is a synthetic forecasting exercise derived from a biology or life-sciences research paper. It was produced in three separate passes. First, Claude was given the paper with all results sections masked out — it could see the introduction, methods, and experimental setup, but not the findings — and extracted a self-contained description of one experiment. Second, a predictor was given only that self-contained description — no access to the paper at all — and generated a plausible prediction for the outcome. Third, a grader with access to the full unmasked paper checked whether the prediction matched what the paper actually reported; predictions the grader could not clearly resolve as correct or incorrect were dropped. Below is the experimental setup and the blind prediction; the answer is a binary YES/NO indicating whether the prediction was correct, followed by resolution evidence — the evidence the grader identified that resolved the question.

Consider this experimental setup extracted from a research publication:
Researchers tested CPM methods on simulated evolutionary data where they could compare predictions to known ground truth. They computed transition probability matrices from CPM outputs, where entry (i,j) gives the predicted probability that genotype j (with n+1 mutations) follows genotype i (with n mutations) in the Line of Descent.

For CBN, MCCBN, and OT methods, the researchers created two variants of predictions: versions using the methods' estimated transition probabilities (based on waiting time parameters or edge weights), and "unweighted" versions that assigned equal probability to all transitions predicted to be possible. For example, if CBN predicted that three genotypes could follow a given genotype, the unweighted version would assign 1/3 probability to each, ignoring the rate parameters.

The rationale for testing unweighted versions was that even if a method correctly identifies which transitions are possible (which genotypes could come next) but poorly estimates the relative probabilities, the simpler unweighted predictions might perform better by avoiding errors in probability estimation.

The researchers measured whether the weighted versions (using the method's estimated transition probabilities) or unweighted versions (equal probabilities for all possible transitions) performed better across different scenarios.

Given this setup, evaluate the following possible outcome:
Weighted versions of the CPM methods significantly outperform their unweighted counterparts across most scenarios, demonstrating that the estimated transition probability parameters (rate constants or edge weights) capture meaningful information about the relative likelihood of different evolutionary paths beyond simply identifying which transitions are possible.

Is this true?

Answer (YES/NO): NO